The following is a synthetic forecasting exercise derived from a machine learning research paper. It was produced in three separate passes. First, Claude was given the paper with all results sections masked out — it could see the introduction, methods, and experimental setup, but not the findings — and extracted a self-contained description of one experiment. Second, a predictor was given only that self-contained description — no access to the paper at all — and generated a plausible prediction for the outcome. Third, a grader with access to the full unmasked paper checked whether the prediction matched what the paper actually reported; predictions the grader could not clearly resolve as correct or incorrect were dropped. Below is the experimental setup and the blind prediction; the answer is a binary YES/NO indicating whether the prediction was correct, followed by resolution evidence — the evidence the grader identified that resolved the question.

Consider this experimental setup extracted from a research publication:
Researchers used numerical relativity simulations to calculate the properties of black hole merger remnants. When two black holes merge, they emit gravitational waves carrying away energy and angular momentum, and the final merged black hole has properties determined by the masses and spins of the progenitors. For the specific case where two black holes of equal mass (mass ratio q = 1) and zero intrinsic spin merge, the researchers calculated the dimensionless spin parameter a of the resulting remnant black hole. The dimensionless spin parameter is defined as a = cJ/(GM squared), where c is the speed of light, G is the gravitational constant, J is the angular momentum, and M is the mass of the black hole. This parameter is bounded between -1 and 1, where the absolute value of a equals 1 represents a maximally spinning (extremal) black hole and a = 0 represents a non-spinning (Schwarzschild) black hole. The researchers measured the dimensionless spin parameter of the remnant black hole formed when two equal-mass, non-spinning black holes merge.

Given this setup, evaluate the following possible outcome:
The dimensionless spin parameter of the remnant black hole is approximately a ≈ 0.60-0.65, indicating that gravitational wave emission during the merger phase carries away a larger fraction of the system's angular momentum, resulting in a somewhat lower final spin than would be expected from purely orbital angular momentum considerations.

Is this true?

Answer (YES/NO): NO